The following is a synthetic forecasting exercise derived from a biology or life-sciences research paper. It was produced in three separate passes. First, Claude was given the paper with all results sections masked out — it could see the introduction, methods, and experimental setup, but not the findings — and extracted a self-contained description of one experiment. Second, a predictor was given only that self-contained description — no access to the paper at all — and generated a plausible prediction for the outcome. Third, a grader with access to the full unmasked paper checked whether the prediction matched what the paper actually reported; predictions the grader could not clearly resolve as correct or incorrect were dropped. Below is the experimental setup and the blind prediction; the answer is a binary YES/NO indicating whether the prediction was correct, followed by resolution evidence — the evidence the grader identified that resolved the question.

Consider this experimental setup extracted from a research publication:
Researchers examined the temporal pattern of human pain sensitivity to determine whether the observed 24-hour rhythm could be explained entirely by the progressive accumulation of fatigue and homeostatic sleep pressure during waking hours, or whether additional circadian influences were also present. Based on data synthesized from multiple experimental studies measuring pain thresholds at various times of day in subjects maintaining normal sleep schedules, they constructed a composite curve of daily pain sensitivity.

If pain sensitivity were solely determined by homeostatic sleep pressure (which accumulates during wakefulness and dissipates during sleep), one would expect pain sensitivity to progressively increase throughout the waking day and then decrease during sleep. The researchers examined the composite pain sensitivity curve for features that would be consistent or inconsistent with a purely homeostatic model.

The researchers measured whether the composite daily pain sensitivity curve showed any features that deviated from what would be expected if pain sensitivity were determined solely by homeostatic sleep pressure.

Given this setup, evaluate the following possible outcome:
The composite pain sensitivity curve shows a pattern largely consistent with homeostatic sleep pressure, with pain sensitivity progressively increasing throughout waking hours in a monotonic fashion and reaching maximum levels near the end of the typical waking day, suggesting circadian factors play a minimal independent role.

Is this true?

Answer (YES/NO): NO